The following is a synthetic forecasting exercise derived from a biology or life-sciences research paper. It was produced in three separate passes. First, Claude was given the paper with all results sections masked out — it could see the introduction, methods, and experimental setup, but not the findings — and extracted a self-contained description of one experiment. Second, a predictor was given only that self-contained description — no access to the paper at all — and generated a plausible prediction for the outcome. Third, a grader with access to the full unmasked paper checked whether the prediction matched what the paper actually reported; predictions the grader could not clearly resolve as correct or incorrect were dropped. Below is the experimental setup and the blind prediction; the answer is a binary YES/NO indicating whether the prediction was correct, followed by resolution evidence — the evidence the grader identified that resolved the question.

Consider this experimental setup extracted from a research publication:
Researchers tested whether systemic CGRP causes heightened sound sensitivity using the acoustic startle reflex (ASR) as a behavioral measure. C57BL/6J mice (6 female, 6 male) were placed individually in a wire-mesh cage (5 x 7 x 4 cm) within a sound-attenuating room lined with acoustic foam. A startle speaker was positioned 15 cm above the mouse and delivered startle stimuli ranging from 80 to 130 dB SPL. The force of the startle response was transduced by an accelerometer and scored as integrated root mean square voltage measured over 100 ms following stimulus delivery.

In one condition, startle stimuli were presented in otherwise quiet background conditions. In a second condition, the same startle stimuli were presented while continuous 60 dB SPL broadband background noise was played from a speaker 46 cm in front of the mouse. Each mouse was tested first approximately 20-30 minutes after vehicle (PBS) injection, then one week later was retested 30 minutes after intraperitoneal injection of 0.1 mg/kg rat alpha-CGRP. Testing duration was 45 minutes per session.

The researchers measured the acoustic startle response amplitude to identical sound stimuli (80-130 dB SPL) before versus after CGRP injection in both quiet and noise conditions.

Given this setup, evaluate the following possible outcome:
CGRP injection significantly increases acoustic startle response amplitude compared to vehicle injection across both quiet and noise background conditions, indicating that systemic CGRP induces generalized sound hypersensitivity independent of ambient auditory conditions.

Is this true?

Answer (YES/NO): YES